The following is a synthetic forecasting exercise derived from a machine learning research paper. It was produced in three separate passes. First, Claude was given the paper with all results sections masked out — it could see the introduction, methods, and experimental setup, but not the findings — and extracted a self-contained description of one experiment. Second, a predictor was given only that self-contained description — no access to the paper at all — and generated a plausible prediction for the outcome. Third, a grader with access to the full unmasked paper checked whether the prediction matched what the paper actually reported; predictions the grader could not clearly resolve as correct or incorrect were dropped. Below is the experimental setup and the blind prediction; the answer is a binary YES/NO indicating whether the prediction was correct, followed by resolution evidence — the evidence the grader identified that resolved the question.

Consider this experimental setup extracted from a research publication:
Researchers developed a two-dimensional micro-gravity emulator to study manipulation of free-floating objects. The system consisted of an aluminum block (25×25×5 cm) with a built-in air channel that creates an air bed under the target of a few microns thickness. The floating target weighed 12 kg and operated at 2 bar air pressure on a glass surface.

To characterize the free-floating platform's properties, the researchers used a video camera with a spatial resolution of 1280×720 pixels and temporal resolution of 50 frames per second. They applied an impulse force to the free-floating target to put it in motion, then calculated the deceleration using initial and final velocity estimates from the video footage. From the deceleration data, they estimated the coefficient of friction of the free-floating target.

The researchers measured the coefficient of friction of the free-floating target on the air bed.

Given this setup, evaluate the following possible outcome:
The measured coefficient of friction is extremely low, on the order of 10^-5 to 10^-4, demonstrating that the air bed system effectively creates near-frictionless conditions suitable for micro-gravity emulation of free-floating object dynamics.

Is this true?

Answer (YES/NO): NO